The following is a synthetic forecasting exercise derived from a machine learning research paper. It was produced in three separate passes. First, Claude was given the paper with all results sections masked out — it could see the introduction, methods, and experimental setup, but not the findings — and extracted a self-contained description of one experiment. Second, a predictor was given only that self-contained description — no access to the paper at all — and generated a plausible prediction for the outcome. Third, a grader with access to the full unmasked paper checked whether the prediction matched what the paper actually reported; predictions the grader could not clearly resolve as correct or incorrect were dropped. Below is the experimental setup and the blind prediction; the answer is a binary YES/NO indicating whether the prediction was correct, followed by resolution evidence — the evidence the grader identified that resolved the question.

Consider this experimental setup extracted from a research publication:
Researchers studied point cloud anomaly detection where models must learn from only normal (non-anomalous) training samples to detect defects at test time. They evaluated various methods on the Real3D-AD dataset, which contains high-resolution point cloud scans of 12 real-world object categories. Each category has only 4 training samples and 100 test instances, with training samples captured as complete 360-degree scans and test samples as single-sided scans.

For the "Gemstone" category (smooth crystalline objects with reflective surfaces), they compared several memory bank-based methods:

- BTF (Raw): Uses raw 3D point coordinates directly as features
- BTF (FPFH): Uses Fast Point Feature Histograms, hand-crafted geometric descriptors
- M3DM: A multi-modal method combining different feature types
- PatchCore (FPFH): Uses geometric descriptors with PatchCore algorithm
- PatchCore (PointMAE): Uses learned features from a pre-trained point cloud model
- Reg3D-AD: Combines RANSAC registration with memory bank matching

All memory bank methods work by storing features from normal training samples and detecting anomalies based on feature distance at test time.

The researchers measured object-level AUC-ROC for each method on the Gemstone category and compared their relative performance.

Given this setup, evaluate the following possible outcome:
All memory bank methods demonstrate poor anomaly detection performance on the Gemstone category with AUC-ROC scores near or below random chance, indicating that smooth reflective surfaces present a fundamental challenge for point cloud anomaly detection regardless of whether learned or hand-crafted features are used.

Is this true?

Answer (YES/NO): NO